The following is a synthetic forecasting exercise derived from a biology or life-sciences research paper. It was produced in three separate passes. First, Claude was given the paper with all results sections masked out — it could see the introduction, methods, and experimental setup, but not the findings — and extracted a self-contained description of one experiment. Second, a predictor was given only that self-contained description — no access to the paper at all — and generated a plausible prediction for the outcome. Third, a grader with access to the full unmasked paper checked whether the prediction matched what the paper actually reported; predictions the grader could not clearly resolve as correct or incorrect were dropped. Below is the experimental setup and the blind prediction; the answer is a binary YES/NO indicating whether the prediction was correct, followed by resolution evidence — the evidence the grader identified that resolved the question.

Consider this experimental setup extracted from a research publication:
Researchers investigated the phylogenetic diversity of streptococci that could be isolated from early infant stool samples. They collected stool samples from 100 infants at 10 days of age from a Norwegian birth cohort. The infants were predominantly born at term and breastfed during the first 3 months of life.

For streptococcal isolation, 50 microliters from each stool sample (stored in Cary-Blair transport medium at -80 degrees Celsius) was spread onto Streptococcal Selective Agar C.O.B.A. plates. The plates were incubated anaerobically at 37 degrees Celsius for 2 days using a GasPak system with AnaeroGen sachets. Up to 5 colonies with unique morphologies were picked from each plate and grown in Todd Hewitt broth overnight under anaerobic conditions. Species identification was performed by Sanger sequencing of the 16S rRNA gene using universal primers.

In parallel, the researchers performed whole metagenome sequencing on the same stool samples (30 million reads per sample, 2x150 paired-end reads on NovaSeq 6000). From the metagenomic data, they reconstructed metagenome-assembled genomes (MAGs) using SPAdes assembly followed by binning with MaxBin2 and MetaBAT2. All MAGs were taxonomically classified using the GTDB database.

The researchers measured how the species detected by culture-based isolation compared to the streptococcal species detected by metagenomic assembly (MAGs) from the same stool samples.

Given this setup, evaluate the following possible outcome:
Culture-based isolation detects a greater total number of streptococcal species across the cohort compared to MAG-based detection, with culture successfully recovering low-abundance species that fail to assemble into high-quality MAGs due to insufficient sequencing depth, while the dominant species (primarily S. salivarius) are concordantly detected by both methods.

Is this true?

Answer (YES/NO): NO